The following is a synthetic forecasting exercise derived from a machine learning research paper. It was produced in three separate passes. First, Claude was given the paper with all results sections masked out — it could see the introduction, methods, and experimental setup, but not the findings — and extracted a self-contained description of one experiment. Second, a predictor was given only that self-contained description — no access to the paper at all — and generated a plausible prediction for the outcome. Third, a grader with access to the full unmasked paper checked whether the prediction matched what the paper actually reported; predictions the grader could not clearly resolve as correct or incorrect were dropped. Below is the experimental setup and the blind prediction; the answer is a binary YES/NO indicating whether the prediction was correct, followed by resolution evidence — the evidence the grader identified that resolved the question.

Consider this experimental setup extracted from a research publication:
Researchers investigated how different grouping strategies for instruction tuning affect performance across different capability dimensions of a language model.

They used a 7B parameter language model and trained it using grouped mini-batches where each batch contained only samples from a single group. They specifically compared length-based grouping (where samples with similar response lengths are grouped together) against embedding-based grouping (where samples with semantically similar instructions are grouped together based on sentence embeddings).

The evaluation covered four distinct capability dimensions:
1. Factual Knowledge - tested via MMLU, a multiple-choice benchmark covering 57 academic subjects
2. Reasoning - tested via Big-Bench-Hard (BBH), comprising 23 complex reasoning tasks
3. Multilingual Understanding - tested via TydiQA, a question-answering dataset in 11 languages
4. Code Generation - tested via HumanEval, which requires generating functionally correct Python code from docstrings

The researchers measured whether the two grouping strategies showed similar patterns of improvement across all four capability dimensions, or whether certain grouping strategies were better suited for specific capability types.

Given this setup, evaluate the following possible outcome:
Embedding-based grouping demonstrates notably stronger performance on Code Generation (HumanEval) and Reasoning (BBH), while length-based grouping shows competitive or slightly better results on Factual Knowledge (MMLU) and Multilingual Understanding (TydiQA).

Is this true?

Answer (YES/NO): NO